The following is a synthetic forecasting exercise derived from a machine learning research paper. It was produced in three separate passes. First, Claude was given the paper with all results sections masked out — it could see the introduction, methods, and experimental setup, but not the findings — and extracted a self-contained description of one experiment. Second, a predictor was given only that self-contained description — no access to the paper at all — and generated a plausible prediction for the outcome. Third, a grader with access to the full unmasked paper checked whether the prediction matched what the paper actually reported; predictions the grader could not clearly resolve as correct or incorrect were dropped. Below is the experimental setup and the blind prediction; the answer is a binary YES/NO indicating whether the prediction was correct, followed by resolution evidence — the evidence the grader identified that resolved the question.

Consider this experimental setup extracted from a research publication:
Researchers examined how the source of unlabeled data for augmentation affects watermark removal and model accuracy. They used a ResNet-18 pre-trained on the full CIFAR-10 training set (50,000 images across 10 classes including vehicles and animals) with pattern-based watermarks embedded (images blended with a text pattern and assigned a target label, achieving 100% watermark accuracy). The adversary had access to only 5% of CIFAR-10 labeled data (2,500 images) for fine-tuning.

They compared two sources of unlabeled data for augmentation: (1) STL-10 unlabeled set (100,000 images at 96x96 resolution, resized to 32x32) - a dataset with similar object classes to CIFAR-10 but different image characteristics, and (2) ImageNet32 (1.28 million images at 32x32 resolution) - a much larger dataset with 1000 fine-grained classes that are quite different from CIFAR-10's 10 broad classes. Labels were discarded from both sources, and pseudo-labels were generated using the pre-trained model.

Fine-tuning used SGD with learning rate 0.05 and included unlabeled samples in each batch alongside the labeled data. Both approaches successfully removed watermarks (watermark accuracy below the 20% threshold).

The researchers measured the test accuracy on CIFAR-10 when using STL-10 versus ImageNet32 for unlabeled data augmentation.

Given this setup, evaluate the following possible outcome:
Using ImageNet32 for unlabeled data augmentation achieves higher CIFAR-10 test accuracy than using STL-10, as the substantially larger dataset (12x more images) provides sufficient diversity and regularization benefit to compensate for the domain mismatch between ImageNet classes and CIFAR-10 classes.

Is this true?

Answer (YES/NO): NO